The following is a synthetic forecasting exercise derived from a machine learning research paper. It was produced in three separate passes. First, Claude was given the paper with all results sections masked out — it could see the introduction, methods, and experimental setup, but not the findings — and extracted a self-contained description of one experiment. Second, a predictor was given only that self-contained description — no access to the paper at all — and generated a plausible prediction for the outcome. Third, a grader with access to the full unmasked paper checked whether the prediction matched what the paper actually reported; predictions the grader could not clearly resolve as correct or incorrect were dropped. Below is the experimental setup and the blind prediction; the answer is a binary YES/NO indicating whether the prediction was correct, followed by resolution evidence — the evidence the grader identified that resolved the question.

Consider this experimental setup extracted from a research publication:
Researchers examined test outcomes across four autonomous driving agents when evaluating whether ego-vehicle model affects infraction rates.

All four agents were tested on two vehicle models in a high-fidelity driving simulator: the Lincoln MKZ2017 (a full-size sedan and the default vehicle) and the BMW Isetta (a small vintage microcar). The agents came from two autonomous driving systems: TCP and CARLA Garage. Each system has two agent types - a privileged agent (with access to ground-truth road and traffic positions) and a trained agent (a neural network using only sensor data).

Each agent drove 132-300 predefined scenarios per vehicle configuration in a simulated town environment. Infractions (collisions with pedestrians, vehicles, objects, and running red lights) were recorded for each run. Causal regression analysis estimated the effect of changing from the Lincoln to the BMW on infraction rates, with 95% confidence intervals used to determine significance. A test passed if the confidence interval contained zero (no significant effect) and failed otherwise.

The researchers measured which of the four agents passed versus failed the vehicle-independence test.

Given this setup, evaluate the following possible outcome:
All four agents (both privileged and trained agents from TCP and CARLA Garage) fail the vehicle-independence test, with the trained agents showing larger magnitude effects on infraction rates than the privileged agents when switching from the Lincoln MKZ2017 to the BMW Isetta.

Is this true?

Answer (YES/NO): NO